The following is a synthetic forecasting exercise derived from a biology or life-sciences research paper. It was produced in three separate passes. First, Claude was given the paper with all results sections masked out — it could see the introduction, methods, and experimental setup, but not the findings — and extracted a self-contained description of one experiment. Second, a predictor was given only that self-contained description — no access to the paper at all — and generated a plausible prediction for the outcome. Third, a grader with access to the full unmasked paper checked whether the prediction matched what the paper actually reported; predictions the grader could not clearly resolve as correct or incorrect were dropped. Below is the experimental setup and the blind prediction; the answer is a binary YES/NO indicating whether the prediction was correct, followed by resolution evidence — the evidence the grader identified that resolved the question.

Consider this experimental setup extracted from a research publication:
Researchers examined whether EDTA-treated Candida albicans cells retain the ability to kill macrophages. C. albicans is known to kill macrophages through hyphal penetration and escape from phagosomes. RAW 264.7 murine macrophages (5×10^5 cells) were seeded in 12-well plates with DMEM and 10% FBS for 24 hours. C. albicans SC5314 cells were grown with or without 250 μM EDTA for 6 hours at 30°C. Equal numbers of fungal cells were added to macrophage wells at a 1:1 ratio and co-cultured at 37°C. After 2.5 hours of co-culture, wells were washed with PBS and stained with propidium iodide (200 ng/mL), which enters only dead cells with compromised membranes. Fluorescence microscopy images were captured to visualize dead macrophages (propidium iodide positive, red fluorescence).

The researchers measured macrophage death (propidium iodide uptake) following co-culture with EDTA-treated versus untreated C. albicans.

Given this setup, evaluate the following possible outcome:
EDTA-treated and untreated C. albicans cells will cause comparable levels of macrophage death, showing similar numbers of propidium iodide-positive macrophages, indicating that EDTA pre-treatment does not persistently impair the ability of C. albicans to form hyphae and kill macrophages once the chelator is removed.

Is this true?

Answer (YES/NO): NO